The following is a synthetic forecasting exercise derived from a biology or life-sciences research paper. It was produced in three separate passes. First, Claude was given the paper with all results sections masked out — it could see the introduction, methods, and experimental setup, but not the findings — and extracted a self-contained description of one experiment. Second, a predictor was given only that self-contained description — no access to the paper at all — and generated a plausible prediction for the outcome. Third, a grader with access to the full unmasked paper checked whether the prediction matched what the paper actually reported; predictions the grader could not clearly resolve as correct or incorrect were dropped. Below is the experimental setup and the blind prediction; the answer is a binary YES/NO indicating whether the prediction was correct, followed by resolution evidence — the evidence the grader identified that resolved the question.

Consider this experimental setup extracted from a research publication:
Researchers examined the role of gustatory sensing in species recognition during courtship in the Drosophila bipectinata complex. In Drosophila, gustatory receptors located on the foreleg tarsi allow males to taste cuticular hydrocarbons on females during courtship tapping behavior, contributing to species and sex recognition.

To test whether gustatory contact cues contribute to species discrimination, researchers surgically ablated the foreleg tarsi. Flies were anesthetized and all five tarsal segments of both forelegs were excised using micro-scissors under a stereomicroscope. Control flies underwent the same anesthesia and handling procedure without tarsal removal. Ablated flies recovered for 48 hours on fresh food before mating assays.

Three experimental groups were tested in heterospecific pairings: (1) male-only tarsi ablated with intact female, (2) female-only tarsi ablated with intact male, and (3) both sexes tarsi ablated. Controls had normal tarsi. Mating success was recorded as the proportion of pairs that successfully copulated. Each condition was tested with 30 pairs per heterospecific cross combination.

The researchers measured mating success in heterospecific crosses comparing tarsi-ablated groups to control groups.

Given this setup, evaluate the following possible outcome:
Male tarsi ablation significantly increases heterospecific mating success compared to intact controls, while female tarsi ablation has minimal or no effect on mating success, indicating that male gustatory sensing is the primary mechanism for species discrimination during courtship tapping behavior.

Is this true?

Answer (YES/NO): NO